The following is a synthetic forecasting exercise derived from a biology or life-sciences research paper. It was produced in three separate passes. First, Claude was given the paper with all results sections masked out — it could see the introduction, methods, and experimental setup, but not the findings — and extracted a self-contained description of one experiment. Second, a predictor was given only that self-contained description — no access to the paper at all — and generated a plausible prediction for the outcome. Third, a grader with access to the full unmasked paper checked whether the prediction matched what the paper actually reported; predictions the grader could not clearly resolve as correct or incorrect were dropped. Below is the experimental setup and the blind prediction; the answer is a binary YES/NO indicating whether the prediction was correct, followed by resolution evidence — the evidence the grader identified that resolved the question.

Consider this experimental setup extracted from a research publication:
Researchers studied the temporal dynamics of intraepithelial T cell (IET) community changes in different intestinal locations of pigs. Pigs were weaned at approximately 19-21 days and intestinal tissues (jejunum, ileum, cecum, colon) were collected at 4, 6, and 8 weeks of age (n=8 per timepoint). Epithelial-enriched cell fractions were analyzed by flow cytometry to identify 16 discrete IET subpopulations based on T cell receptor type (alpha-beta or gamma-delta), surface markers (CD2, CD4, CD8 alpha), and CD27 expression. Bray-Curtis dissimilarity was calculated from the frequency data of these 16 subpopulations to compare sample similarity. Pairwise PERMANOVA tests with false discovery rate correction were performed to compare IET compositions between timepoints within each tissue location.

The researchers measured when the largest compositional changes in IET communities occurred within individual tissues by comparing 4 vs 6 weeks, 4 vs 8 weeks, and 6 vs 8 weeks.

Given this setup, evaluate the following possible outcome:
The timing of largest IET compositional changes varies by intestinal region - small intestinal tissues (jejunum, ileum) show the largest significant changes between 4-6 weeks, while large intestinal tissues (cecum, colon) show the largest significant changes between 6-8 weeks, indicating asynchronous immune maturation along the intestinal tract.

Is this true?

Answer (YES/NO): NO